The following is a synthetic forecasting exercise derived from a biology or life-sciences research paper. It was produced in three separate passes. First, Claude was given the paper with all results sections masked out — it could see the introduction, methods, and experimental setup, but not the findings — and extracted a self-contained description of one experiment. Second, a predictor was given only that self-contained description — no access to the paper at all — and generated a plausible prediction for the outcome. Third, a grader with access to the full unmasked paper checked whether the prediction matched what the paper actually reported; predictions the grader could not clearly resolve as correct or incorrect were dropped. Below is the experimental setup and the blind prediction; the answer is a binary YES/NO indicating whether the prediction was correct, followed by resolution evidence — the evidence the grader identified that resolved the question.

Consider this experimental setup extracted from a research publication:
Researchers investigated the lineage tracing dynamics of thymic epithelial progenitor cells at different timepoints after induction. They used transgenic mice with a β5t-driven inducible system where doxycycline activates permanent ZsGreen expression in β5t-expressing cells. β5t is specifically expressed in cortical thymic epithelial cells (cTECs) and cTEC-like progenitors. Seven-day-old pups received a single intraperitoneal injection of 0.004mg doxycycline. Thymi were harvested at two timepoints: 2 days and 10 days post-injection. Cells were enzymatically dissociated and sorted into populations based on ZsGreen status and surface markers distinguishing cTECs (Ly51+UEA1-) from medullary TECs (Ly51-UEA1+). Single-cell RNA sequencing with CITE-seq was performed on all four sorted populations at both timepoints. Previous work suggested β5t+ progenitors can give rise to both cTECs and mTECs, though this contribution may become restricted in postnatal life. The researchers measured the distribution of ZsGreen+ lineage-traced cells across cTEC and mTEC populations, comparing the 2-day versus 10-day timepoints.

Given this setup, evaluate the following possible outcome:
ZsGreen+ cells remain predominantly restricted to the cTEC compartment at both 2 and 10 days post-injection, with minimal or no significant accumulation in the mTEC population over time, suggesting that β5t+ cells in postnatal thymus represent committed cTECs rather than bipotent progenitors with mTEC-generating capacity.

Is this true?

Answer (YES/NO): NO